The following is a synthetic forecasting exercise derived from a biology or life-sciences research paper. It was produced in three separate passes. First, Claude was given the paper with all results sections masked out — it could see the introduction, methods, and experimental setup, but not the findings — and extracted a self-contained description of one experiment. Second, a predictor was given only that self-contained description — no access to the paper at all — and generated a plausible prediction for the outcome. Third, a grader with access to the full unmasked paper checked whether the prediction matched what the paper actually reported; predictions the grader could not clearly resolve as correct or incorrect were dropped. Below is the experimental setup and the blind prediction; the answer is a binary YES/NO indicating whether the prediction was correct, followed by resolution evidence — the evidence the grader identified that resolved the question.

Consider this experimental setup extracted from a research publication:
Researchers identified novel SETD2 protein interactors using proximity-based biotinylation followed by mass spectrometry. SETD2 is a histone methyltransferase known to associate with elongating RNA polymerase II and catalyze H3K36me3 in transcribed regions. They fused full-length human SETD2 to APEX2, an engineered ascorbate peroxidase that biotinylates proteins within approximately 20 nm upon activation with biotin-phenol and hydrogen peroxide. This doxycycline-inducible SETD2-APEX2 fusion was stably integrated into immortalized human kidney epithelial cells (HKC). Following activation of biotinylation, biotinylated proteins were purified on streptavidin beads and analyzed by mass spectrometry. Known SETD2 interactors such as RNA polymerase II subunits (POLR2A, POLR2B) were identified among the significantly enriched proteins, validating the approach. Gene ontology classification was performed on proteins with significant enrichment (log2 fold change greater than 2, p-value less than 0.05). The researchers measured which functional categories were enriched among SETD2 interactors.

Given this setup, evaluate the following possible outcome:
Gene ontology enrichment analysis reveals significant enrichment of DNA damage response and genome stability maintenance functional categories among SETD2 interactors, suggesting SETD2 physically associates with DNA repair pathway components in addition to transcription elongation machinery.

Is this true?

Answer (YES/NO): NO